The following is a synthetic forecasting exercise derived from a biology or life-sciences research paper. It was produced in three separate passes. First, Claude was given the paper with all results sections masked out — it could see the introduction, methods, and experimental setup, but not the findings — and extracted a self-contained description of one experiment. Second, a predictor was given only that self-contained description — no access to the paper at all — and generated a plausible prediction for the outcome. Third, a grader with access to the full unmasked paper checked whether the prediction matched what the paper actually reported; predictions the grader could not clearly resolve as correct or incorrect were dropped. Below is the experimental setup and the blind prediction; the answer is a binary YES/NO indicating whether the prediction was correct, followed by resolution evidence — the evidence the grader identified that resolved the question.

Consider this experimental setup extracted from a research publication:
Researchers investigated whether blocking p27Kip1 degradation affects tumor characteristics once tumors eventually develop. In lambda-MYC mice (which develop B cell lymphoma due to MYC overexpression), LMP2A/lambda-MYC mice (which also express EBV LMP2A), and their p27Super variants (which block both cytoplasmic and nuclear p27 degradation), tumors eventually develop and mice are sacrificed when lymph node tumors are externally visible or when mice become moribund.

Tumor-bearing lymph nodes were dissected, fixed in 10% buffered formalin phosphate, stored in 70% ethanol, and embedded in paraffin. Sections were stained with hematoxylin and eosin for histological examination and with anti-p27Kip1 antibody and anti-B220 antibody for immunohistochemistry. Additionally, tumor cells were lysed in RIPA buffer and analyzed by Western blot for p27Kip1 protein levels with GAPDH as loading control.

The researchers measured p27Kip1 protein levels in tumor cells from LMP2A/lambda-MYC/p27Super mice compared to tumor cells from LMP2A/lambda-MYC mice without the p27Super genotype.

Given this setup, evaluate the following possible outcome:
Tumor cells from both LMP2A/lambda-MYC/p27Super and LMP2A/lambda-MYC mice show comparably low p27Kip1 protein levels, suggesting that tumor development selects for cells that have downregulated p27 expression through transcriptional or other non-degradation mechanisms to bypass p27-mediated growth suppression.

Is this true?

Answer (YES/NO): NO